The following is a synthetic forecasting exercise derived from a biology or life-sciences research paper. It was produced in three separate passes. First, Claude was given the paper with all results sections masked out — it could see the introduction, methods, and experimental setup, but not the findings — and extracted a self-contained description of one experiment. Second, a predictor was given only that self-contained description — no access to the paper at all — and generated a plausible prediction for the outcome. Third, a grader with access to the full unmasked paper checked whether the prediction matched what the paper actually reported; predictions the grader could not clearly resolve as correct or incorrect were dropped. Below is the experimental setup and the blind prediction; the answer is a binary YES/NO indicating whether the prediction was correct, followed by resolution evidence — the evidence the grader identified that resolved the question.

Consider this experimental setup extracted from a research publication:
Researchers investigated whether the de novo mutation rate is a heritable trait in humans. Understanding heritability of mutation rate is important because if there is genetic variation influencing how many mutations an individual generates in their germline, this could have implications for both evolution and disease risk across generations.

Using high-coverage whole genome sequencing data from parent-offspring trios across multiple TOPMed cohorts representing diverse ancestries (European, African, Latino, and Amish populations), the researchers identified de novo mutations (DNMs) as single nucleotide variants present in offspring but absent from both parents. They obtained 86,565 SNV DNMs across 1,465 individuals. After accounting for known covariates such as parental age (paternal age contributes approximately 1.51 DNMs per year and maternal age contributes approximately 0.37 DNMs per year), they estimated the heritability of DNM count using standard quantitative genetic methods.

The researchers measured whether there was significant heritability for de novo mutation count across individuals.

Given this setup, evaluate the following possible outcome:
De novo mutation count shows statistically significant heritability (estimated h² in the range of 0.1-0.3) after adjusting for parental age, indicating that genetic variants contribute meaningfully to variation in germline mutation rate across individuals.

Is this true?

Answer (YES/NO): NO